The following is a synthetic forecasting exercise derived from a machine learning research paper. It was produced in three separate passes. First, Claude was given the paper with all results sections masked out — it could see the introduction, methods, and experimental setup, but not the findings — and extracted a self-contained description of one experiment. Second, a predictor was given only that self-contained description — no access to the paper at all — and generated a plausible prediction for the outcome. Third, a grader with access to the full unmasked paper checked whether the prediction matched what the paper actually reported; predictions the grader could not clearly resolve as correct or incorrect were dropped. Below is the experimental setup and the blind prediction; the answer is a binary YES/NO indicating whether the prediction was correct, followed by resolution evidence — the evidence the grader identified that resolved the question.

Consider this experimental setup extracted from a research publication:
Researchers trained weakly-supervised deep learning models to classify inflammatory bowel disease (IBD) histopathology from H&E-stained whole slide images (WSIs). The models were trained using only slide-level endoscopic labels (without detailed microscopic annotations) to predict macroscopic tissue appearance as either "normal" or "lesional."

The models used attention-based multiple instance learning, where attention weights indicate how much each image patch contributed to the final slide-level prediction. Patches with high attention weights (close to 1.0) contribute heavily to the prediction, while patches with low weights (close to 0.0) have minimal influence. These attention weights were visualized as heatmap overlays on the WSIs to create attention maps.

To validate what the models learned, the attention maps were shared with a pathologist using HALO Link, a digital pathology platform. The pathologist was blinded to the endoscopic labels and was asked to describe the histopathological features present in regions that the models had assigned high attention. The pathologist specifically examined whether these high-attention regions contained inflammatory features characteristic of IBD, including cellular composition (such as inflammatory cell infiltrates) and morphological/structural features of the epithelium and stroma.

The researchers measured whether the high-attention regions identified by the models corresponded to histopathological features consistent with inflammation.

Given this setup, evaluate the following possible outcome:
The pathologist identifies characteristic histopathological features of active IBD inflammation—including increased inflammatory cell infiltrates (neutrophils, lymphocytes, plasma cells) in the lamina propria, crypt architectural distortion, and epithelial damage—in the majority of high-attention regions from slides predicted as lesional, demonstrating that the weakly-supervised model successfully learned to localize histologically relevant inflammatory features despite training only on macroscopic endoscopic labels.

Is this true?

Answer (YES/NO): NO